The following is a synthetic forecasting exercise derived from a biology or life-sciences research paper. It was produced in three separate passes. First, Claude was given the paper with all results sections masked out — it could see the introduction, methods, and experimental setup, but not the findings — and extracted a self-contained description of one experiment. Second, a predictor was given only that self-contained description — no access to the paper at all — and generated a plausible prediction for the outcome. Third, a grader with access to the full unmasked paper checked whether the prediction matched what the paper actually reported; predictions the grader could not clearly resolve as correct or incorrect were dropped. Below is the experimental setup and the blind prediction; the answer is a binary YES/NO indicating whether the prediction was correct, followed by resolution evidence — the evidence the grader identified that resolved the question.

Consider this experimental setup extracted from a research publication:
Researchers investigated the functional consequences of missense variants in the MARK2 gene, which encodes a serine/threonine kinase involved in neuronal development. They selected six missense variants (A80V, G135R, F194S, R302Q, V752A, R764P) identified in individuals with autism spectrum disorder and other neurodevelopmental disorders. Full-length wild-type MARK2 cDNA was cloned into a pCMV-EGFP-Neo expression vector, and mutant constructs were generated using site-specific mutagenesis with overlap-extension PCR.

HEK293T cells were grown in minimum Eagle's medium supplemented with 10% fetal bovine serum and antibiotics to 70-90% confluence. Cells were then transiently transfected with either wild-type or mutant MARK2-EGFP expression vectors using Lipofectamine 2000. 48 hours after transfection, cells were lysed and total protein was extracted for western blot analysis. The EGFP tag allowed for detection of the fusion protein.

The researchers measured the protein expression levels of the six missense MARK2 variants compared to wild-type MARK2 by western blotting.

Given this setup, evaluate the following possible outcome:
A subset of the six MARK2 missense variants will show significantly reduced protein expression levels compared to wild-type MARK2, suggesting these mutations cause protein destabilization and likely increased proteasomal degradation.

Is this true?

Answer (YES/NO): NO